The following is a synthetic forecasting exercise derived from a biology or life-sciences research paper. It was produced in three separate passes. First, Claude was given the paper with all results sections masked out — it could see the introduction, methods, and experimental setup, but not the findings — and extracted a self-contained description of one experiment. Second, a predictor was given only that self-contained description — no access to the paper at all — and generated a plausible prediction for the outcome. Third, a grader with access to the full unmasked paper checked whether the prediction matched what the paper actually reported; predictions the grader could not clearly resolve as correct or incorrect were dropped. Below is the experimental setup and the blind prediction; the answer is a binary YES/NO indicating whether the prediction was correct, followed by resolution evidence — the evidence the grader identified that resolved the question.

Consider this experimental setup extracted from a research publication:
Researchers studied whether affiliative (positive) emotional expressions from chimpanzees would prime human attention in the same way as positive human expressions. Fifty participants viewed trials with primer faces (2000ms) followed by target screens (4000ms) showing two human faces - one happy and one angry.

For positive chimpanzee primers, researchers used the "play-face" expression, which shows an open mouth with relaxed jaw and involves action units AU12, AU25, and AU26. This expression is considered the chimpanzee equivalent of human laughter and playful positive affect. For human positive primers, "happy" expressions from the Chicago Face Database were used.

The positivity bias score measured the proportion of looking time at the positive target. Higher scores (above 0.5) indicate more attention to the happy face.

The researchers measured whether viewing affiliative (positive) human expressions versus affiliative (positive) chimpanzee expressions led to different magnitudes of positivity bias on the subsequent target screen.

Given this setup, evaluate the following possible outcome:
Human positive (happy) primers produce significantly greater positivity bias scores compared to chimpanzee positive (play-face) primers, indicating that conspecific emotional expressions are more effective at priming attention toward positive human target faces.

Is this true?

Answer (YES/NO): YES